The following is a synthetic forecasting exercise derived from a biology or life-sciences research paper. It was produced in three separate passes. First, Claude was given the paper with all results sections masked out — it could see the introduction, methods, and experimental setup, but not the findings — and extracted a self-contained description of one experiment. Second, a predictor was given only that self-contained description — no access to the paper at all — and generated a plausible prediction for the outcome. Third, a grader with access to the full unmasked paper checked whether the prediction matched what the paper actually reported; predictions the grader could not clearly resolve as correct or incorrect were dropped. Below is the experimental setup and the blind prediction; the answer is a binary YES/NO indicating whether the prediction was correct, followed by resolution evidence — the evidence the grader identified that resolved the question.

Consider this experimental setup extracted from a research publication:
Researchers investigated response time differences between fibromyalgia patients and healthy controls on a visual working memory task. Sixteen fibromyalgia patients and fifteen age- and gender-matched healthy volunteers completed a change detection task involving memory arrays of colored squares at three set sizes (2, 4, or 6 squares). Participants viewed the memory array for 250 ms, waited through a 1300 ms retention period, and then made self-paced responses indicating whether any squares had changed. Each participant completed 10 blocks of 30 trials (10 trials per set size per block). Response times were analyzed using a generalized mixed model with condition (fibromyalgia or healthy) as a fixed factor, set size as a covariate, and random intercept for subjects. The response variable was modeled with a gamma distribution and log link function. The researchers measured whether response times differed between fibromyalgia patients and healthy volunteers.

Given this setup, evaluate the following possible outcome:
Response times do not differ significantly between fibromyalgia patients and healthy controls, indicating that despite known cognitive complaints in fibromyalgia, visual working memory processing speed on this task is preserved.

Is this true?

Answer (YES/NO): YES